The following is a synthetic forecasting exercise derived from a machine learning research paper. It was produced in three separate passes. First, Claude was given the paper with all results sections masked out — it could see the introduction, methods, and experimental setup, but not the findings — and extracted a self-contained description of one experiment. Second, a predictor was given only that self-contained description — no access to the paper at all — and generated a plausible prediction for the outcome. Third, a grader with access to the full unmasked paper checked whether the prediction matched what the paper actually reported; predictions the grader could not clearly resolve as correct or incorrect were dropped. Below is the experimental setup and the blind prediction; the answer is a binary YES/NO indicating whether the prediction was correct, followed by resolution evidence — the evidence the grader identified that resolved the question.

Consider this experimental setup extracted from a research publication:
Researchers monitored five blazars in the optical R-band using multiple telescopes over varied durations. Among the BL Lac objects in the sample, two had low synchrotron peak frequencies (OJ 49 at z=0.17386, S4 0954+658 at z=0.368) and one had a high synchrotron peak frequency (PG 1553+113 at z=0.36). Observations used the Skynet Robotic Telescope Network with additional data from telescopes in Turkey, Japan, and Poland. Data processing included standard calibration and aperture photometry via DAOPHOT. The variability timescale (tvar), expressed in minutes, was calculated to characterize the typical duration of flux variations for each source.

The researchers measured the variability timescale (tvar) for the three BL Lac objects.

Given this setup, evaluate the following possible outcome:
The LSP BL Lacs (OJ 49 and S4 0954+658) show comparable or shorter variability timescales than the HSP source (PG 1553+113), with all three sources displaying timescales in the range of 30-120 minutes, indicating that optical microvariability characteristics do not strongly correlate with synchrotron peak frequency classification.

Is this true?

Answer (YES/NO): NO